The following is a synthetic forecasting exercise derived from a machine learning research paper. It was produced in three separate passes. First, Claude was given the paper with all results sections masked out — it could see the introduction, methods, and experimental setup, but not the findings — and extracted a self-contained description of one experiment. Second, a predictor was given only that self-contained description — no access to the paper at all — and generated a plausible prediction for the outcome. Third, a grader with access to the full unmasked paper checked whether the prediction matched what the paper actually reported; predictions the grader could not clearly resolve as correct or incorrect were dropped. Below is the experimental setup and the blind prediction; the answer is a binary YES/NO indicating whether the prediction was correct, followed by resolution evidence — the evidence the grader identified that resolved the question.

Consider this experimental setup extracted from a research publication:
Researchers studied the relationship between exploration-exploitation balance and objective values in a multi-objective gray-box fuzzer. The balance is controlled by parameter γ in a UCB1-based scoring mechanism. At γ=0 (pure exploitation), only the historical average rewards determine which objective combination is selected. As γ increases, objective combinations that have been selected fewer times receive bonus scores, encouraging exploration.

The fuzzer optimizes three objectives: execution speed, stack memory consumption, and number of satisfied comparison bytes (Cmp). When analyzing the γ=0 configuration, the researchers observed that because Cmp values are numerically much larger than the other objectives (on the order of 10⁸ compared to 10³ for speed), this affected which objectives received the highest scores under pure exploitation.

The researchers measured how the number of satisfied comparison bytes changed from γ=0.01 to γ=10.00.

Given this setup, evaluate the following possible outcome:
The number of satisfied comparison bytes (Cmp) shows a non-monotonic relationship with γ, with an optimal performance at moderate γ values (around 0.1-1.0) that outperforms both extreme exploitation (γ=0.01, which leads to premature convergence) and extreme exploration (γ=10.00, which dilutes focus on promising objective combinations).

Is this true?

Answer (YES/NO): NO